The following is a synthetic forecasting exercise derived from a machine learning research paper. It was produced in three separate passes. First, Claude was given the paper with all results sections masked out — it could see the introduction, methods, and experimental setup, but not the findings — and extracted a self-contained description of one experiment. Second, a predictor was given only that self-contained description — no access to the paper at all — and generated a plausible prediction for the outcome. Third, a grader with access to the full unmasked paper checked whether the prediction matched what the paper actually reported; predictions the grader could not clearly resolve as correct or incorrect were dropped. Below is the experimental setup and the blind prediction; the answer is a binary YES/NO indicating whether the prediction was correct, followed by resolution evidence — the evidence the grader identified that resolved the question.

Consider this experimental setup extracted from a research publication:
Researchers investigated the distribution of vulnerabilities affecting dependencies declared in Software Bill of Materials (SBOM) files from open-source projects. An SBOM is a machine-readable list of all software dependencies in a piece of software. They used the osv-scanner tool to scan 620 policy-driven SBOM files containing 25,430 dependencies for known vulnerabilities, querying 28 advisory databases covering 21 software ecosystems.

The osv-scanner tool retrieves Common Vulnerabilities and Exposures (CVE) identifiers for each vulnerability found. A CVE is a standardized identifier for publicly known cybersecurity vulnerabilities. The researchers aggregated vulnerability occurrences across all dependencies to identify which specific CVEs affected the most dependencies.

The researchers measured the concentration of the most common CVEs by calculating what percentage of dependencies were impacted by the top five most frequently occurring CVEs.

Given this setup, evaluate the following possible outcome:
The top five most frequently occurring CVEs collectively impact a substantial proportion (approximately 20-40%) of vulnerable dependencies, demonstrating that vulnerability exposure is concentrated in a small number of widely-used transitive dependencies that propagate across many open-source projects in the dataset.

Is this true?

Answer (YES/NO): NO